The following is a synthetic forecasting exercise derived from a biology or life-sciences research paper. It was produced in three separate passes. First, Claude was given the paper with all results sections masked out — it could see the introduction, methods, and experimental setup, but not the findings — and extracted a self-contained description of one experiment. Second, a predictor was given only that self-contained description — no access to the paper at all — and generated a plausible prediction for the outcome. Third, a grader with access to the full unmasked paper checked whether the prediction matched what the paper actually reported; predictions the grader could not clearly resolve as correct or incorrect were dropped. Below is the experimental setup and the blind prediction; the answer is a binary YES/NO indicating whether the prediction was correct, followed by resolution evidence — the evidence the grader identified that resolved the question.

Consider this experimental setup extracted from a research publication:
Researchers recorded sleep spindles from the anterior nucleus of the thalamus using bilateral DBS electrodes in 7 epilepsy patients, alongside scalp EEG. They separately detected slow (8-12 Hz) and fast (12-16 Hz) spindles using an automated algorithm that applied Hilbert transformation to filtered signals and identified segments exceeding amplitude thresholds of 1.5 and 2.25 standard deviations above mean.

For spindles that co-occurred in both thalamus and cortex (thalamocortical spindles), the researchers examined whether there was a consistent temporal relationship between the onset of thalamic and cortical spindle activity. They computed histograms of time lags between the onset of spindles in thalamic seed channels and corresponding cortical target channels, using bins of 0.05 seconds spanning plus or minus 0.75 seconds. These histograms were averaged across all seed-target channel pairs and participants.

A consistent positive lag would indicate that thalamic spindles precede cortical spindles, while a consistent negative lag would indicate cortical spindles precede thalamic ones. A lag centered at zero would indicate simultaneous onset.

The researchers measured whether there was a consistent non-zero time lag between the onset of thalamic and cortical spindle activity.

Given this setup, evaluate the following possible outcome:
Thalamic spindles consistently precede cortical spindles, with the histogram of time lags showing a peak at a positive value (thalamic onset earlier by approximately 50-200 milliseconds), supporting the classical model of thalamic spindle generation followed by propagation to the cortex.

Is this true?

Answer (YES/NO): NO